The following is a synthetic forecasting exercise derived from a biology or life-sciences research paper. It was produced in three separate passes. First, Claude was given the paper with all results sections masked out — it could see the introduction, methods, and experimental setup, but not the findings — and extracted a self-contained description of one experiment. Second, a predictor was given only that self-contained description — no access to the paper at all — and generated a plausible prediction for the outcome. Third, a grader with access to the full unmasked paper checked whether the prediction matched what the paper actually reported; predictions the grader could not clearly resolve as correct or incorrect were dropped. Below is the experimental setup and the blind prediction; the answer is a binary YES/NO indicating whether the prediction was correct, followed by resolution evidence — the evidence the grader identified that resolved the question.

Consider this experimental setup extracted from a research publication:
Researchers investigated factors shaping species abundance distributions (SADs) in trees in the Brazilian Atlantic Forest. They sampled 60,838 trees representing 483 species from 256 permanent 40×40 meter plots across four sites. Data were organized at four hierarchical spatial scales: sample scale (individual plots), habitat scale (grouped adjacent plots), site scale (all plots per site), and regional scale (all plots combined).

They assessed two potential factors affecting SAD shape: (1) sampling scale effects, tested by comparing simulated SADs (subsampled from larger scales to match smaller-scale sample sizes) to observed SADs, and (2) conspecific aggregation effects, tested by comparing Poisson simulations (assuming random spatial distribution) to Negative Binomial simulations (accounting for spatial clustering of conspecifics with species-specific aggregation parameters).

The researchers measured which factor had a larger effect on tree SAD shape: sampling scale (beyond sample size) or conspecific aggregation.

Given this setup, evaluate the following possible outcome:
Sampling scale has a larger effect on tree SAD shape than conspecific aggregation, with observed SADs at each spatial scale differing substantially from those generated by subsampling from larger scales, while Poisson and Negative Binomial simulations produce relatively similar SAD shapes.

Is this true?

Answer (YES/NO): NO